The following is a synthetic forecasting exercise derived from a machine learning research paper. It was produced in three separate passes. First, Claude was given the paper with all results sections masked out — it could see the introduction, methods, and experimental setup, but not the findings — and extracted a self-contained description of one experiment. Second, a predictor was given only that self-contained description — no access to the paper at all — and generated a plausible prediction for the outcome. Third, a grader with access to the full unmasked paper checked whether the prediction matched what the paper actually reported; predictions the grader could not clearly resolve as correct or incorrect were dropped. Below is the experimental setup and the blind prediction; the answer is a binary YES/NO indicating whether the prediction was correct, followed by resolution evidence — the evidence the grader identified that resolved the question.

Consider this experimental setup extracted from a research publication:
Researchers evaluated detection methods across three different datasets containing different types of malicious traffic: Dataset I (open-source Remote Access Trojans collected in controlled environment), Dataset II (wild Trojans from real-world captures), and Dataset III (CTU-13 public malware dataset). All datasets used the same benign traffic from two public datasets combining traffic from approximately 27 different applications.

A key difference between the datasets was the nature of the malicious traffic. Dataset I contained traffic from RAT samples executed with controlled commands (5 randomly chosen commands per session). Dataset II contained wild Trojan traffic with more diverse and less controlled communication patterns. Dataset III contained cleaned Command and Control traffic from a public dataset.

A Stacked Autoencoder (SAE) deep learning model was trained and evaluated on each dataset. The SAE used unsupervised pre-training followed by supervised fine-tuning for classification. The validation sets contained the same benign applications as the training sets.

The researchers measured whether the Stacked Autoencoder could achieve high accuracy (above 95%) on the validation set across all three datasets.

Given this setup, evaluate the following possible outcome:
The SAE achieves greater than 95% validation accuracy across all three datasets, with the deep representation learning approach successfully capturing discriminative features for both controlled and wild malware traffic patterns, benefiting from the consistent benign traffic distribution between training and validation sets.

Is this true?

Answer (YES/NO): YES